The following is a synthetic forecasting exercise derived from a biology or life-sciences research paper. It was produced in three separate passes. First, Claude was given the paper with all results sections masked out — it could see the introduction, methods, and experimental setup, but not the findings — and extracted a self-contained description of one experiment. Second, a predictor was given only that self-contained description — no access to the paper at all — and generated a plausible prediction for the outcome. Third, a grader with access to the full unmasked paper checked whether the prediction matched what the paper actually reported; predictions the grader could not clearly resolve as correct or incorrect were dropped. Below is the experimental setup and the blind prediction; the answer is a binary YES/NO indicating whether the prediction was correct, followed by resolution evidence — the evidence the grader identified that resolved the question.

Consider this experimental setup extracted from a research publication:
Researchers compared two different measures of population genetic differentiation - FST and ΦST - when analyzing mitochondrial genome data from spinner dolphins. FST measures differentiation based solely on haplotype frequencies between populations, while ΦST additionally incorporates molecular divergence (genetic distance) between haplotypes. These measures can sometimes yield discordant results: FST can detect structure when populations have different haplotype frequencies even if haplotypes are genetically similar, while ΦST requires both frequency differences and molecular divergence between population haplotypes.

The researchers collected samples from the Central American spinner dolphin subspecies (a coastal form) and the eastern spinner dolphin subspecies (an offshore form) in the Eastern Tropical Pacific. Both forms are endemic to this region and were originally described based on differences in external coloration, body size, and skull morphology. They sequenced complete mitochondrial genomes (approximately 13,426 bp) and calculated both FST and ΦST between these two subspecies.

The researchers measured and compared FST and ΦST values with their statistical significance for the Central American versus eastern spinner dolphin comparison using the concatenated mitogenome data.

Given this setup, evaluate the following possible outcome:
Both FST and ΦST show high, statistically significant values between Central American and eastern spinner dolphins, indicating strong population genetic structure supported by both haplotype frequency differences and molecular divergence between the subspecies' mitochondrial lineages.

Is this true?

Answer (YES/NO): NO